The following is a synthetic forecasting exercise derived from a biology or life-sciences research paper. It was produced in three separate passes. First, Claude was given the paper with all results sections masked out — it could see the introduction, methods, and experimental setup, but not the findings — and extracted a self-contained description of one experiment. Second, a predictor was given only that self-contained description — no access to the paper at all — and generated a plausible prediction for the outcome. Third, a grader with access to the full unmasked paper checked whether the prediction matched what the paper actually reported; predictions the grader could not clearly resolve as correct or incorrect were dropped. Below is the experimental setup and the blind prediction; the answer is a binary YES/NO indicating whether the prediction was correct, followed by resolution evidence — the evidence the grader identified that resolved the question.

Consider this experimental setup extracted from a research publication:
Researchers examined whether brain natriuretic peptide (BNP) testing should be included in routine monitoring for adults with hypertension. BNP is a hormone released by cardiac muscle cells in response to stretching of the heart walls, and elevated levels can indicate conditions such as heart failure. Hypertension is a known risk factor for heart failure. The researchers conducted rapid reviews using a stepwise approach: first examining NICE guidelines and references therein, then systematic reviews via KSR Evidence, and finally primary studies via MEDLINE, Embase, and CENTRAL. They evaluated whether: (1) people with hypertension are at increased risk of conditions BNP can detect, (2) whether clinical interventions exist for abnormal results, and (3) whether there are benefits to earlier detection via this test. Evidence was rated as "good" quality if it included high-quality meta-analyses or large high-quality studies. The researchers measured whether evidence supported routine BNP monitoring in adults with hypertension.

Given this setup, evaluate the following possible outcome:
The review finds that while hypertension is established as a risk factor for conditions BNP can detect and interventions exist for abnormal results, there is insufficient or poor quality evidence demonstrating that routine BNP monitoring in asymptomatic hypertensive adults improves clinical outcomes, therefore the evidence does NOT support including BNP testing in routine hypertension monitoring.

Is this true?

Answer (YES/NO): NO